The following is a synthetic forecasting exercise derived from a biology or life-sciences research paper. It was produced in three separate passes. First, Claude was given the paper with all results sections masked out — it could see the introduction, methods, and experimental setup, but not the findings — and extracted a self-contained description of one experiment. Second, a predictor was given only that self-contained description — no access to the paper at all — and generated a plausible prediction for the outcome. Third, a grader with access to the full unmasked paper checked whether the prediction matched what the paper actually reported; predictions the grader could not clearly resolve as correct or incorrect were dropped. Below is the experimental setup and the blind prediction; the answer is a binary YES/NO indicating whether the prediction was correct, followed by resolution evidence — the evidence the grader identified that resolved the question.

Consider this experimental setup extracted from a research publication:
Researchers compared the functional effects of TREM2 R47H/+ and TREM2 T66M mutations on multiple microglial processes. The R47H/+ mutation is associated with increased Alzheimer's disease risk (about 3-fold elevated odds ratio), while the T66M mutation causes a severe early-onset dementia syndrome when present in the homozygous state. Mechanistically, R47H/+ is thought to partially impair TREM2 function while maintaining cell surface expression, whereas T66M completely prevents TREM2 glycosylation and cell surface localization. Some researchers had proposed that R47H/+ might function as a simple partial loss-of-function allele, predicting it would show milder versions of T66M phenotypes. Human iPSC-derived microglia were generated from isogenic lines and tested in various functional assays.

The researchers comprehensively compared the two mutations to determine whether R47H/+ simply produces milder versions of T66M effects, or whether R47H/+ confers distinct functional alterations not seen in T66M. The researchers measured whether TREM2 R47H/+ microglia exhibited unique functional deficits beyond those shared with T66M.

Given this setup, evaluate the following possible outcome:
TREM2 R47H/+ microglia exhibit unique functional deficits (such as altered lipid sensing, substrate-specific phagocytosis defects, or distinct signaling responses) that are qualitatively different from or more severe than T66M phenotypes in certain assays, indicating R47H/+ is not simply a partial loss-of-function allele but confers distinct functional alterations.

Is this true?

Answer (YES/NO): YES